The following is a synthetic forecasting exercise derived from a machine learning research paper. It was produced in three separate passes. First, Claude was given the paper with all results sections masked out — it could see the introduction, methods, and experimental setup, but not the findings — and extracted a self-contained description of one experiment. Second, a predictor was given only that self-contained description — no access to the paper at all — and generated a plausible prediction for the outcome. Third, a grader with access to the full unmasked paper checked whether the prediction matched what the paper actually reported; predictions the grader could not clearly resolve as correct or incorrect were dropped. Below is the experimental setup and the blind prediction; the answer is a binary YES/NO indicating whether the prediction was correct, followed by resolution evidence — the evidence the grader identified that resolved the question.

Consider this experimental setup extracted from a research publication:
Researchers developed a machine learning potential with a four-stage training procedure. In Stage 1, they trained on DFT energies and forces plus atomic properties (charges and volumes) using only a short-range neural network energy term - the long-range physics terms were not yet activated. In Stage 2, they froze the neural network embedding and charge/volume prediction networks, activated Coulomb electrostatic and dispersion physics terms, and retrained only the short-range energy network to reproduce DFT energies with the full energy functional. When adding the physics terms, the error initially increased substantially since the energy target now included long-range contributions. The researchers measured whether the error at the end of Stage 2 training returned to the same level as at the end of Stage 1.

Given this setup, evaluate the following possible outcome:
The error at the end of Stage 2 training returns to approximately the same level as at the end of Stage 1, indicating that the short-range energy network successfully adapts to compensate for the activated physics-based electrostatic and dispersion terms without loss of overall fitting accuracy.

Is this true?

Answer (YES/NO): YES